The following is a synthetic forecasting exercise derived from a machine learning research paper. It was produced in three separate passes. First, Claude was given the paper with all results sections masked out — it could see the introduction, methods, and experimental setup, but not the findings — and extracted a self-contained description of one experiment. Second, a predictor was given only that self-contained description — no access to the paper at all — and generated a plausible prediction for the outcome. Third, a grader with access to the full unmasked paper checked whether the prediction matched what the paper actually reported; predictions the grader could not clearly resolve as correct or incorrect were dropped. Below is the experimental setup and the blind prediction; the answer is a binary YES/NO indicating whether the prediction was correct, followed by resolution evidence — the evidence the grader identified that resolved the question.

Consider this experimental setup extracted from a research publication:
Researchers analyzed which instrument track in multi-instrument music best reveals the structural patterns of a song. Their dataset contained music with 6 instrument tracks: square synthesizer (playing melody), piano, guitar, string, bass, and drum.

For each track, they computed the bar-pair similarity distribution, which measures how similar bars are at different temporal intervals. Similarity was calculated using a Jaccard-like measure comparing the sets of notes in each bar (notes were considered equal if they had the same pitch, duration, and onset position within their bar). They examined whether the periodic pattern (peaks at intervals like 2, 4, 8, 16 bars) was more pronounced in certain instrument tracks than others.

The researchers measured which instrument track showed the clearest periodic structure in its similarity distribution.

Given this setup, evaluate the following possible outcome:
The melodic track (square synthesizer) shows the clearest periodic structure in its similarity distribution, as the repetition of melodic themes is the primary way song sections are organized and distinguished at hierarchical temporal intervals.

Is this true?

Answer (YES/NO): YES